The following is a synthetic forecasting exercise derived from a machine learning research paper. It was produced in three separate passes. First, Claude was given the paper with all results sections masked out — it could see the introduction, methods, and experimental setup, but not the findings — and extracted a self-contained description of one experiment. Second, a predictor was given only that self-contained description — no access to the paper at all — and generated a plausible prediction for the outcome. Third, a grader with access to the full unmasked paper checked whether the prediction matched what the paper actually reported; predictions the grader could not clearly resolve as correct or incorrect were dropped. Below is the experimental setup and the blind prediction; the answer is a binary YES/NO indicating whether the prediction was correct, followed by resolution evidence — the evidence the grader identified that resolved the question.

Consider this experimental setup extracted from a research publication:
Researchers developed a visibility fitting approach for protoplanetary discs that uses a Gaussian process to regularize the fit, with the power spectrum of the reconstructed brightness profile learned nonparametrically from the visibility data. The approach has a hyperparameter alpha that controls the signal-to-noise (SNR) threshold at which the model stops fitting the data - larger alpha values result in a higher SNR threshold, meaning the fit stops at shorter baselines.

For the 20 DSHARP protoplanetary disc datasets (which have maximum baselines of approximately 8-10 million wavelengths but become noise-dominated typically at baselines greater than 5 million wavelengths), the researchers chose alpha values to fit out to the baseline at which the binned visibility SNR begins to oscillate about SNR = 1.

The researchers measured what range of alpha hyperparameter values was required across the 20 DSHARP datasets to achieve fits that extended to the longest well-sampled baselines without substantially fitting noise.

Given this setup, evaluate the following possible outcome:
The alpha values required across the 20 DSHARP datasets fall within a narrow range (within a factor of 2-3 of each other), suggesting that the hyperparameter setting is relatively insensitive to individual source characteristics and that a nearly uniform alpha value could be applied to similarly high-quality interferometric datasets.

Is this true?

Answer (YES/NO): NO